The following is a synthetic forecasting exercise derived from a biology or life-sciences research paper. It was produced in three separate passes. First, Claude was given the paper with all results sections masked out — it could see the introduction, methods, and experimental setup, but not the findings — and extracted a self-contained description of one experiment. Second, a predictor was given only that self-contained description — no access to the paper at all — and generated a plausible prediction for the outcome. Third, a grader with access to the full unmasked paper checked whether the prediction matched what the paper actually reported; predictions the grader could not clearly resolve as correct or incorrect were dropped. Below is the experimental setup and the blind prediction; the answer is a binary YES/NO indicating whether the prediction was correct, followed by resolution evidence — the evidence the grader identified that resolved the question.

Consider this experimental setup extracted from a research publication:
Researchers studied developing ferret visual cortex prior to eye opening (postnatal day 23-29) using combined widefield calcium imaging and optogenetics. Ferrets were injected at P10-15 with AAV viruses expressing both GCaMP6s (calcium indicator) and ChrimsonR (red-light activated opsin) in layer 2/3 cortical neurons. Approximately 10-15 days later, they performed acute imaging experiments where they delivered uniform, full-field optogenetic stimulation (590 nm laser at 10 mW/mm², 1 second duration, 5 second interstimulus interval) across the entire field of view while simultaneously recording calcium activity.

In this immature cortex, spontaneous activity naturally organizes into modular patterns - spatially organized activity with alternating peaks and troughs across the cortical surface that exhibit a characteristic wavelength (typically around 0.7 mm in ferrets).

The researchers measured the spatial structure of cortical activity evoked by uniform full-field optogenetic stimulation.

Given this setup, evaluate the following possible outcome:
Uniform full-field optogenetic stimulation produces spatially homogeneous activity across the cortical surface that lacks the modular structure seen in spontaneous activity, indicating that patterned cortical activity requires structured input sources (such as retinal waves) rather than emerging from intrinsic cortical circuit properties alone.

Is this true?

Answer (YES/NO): NO